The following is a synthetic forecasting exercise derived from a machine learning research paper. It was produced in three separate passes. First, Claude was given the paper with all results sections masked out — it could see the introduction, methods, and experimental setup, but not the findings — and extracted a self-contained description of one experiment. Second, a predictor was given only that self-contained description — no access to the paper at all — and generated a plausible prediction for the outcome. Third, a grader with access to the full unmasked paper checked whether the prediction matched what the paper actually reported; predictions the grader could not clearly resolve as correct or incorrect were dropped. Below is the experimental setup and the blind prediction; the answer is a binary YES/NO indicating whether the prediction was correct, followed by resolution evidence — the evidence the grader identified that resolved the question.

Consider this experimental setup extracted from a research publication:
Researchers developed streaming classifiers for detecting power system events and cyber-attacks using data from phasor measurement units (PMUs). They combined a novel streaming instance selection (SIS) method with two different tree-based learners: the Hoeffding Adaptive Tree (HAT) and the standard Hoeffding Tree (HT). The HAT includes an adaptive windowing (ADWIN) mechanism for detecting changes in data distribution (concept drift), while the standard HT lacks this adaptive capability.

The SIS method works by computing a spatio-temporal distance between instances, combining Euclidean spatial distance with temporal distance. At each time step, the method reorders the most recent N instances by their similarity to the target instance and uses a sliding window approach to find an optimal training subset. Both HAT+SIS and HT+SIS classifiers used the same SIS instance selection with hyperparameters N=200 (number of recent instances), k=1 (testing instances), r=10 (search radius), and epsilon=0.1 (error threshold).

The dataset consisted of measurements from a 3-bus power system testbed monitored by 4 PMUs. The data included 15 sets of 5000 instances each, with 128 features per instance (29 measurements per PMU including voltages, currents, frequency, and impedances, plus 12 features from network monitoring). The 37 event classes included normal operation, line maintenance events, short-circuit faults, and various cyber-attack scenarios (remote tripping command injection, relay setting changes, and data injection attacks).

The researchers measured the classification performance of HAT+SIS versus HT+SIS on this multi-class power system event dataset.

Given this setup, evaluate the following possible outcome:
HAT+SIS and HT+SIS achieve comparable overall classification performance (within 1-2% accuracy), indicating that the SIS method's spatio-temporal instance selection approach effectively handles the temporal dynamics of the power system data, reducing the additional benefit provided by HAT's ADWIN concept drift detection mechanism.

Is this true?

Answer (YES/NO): YES